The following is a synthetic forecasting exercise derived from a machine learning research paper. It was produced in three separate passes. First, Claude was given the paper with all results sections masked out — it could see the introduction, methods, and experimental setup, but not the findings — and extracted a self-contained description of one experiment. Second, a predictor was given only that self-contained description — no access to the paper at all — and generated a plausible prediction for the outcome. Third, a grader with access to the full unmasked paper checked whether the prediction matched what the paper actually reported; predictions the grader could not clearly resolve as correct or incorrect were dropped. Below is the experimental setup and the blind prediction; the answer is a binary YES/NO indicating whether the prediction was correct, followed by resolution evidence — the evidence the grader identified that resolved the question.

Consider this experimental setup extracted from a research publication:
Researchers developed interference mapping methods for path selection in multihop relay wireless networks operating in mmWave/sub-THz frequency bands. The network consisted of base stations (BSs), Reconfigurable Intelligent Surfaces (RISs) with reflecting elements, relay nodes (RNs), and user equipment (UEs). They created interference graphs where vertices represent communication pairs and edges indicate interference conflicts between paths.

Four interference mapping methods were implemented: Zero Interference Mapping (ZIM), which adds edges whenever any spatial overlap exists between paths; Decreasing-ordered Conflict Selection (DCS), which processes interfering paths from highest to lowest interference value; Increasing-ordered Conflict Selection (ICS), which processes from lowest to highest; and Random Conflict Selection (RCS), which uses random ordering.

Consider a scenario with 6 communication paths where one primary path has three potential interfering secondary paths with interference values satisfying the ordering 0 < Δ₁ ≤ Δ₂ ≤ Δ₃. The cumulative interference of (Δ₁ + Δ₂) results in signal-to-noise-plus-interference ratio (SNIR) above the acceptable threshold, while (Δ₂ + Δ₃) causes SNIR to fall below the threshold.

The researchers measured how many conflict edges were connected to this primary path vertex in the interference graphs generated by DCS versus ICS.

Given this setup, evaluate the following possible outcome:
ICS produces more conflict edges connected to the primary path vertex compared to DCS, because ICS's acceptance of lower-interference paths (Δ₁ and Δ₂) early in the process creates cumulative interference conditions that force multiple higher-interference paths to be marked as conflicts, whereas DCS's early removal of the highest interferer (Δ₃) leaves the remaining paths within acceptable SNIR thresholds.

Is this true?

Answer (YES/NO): NO